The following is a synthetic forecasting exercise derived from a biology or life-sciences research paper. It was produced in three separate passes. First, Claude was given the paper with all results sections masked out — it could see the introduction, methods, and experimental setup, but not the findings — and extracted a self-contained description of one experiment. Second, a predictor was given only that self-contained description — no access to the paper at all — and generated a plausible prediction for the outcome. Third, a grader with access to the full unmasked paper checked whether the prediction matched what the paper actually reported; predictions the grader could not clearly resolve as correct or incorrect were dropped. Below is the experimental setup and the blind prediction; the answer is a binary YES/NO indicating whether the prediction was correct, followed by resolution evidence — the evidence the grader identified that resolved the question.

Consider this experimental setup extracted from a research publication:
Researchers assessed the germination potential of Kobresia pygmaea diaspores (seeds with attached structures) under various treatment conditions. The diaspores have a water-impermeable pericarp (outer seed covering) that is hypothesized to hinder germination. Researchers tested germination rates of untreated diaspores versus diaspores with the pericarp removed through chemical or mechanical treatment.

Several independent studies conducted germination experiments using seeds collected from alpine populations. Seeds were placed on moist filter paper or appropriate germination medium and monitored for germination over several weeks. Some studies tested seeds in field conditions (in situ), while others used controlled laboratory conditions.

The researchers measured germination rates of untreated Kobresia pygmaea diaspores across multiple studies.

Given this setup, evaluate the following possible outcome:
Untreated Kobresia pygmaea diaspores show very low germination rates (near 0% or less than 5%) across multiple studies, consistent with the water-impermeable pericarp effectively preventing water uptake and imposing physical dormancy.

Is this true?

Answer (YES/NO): NO